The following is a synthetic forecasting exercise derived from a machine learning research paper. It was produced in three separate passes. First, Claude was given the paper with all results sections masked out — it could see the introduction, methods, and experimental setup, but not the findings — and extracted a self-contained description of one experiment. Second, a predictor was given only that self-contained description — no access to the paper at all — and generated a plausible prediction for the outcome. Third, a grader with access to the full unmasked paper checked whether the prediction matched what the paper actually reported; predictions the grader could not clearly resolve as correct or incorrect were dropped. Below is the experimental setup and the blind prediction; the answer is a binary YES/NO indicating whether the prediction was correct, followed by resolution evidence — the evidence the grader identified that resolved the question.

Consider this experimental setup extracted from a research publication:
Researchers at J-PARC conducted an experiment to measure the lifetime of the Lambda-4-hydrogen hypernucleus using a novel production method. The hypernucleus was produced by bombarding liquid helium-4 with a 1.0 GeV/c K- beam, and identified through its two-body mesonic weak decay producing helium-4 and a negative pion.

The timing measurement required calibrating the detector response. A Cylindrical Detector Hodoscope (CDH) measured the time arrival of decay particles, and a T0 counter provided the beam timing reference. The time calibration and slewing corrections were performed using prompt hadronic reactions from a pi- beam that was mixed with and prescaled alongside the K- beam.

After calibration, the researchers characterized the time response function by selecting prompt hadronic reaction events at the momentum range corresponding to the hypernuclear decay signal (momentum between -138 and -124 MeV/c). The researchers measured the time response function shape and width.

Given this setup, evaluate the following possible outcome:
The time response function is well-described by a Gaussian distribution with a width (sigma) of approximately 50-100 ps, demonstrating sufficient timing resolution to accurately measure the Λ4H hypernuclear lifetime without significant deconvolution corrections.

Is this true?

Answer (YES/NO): NO